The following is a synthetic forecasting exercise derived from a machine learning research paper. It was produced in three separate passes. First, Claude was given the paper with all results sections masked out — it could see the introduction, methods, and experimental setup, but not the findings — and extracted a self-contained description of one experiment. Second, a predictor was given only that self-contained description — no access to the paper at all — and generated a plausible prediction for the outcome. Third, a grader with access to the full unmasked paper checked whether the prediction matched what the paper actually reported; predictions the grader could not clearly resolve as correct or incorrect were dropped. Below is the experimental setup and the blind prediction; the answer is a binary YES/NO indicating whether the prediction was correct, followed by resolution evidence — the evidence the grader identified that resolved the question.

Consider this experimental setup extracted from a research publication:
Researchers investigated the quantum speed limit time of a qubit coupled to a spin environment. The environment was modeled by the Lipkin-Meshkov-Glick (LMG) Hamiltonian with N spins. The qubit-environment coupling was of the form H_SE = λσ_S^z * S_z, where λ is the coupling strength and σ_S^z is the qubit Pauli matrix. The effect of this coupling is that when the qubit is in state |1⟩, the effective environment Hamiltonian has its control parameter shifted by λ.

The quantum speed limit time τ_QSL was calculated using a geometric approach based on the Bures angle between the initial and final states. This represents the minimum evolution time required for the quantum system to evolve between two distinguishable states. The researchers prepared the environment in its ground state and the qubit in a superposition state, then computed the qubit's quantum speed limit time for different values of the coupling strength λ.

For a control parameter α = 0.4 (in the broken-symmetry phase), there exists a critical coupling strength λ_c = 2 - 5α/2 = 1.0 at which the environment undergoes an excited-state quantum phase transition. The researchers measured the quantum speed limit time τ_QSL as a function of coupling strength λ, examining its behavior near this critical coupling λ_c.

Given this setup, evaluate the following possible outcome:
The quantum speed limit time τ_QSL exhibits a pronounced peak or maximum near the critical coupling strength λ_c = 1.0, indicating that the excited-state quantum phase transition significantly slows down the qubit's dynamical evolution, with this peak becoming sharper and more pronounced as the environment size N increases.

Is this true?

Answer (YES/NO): YES